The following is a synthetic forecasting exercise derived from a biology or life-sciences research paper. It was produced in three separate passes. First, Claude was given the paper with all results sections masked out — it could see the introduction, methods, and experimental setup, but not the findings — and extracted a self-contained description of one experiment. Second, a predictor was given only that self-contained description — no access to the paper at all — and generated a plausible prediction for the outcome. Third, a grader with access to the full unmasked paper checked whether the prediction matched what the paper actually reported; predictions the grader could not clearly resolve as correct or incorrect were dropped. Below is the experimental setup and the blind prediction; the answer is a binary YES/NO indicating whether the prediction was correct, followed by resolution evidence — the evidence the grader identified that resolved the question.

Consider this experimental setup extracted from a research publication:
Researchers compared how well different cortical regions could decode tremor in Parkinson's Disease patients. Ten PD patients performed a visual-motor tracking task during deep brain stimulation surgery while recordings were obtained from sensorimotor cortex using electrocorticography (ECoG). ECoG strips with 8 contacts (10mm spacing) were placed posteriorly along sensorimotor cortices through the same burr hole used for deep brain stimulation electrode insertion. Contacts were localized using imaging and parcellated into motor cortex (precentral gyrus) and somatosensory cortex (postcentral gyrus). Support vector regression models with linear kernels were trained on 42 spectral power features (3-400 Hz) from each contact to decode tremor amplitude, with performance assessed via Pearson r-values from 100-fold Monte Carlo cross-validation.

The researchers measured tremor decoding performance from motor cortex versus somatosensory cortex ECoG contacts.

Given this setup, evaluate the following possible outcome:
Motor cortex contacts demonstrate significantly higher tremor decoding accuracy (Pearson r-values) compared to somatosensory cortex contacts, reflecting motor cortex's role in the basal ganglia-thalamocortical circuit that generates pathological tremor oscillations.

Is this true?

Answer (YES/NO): NO